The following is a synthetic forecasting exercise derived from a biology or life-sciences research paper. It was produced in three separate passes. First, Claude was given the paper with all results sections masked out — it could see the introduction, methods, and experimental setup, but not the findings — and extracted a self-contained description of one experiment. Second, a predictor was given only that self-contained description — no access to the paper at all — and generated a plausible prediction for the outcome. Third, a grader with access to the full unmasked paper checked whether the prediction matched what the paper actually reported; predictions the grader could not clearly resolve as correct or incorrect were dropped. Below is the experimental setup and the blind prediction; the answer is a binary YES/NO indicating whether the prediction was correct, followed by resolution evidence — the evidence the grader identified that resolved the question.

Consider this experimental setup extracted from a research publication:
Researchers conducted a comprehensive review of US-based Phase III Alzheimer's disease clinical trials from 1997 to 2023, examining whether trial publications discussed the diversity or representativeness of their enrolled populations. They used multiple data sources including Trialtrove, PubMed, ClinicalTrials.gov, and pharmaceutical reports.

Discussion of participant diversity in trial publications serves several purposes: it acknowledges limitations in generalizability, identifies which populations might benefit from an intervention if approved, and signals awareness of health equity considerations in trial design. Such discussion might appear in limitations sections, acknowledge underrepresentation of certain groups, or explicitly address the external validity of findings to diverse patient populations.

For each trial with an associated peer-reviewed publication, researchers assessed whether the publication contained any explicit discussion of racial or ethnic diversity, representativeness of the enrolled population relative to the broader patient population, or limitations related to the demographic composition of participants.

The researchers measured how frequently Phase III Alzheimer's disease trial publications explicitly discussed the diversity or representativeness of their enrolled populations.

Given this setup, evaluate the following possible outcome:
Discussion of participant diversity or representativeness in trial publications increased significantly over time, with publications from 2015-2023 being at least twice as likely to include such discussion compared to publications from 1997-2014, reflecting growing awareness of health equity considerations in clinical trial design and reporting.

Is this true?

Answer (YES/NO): NO